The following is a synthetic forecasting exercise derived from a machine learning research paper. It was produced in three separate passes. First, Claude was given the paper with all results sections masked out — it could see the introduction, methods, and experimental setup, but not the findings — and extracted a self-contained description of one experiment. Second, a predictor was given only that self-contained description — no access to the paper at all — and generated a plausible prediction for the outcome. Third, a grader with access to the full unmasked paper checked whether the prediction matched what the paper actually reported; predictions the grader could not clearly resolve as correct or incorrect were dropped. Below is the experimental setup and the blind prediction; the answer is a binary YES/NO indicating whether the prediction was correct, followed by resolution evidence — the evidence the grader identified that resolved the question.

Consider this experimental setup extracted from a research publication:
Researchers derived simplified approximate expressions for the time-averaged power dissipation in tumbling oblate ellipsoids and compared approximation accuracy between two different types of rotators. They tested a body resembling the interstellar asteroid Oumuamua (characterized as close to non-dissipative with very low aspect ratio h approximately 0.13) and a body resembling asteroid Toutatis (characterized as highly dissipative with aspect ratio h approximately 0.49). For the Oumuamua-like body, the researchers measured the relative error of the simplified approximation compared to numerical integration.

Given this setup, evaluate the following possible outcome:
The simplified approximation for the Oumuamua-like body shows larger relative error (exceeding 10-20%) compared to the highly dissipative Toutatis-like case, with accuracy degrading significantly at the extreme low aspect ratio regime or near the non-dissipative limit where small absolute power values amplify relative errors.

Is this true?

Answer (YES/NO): NO